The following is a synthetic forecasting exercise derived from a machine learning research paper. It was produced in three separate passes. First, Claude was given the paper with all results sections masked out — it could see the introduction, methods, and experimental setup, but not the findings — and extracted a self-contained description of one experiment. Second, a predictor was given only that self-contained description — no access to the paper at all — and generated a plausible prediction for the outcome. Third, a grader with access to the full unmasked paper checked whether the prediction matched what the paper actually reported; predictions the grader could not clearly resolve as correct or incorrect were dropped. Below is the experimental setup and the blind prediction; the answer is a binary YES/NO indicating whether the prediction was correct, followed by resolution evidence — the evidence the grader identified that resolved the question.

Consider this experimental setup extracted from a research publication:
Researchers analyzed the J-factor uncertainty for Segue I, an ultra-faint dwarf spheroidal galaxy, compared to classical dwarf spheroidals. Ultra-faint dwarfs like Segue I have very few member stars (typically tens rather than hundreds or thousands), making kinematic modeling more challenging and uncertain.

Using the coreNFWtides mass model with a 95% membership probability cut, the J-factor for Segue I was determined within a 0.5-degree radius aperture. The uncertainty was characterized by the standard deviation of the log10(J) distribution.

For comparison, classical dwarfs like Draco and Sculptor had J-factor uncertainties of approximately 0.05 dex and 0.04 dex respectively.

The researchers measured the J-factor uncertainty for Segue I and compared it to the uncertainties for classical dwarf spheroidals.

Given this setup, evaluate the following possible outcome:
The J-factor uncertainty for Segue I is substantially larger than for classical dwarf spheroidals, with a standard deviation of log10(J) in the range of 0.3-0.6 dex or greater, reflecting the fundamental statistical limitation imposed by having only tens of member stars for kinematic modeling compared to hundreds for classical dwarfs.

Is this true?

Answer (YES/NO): YES